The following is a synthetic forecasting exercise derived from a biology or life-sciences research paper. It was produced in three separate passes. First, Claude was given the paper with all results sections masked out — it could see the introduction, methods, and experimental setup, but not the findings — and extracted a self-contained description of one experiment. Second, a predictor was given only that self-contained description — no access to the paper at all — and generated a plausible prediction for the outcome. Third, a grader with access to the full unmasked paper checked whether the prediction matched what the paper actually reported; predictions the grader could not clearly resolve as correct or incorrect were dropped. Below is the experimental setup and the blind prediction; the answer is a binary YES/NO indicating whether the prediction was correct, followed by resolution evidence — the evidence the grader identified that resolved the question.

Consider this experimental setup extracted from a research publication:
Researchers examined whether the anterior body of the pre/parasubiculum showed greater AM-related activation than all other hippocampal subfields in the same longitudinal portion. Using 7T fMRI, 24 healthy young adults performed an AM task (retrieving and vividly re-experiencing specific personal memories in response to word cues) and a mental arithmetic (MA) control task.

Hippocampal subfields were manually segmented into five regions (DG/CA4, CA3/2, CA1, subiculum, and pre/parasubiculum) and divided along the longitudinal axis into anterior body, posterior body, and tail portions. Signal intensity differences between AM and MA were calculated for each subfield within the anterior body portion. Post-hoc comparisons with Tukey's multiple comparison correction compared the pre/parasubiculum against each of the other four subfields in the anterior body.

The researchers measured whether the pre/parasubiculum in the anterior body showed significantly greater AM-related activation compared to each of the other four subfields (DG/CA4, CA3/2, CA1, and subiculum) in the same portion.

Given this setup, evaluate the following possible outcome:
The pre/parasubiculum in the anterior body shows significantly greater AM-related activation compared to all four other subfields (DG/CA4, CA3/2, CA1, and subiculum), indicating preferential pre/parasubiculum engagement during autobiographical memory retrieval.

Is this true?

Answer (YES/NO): YES